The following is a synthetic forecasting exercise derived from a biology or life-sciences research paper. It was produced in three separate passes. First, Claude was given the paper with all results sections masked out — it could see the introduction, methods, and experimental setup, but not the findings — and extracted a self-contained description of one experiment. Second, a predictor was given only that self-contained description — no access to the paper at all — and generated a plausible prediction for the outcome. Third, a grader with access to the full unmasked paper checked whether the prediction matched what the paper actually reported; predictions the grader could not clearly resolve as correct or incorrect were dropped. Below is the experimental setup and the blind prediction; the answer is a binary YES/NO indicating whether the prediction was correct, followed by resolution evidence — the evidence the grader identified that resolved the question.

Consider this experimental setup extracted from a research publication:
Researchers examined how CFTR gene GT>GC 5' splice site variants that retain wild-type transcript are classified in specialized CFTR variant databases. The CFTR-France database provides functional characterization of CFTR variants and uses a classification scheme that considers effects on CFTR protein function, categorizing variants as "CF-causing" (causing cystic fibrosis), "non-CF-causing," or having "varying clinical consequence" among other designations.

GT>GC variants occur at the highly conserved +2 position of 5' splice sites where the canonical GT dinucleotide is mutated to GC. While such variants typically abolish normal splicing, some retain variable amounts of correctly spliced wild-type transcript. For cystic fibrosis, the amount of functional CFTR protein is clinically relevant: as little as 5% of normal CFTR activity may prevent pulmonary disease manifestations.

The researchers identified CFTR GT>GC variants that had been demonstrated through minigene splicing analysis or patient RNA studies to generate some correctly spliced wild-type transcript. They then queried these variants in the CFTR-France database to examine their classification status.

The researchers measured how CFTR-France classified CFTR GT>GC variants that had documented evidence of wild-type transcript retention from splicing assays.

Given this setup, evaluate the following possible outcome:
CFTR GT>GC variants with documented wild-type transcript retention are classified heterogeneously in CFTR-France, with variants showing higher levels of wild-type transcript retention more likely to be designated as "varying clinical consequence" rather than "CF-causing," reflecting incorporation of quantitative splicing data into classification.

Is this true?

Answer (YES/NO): NO